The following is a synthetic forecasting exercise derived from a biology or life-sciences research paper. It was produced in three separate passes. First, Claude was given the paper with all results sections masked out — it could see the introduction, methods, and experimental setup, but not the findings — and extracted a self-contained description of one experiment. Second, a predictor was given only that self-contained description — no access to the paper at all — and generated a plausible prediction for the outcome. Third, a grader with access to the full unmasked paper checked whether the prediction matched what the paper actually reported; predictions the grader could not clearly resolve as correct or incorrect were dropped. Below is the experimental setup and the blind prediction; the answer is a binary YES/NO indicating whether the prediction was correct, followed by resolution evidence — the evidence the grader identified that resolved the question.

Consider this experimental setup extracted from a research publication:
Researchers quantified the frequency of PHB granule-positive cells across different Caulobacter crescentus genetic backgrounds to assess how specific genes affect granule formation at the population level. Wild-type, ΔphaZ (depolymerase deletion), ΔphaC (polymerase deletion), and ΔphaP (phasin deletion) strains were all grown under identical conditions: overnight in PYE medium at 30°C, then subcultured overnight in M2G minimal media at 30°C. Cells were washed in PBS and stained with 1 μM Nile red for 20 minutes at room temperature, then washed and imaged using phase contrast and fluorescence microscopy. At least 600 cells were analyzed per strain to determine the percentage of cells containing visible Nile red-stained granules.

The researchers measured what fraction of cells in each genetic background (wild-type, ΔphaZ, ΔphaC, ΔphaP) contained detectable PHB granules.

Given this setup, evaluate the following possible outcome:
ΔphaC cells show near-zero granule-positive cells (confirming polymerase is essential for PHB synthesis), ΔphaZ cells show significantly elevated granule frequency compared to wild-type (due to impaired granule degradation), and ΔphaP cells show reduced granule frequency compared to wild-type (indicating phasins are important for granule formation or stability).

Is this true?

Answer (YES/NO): NO